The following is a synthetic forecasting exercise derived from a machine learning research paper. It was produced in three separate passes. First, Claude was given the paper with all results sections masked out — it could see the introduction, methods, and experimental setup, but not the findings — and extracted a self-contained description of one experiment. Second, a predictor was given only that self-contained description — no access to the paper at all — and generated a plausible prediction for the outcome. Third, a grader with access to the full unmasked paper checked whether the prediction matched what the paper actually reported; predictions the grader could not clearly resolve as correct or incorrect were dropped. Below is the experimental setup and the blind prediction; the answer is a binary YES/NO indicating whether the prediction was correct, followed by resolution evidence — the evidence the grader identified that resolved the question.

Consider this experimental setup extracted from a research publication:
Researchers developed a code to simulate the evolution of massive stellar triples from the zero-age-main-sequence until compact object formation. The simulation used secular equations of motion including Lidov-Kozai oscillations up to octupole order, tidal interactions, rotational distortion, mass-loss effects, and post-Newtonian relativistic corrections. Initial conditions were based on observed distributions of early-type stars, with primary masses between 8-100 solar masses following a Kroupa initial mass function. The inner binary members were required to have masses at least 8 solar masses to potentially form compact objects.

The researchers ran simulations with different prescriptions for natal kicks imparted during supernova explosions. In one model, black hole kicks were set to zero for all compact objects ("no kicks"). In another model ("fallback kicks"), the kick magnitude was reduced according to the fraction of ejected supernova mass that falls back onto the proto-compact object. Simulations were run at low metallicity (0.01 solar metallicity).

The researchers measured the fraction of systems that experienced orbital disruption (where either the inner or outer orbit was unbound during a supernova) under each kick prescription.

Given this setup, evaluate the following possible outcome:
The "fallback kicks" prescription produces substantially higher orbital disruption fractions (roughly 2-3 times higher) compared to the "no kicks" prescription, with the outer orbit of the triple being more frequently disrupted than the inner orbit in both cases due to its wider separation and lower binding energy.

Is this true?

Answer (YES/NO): NO